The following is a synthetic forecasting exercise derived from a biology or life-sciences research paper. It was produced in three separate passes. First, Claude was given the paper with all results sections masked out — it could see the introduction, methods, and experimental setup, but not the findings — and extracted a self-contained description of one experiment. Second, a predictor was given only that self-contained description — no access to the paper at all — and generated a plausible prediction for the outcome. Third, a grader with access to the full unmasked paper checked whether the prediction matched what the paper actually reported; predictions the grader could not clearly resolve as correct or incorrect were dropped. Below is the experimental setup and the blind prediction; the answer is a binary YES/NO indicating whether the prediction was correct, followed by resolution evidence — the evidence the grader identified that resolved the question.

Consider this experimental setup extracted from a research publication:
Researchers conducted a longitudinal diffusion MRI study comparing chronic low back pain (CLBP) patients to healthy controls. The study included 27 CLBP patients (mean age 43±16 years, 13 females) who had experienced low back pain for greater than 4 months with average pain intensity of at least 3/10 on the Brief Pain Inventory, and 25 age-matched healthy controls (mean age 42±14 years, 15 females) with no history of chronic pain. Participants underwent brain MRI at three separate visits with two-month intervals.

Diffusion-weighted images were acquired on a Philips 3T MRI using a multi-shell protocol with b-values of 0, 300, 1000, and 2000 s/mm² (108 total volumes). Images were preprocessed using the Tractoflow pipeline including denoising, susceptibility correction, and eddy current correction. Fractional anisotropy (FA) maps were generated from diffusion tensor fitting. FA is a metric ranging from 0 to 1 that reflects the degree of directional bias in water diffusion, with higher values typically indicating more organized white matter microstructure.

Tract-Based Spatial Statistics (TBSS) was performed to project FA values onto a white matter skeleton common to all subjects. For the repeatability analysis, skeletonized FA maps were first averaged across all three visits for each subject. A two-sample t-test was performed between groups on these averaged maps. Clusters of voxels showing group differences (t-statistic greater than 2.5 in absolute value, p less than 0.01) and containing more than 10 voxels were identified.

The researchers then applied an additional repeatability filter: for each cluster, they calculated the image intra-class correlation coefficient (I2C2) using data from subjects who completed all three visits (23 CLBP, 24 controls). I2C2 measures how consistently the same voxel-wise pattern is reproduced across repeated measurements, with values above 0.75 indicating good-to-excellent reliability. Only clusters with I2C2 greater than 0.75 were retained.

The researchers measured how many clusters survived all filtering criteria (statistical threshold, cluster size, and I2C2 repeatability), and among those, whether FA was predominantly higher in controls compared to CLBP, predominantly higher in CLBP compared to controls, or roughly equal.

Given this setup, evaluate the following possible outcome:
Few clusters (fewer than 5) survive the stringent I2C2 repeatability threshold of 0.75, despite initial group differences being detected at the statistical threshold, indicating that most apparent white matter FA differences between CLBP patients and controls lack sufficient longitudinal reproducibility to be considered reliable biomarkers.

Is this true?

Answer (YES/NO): NO